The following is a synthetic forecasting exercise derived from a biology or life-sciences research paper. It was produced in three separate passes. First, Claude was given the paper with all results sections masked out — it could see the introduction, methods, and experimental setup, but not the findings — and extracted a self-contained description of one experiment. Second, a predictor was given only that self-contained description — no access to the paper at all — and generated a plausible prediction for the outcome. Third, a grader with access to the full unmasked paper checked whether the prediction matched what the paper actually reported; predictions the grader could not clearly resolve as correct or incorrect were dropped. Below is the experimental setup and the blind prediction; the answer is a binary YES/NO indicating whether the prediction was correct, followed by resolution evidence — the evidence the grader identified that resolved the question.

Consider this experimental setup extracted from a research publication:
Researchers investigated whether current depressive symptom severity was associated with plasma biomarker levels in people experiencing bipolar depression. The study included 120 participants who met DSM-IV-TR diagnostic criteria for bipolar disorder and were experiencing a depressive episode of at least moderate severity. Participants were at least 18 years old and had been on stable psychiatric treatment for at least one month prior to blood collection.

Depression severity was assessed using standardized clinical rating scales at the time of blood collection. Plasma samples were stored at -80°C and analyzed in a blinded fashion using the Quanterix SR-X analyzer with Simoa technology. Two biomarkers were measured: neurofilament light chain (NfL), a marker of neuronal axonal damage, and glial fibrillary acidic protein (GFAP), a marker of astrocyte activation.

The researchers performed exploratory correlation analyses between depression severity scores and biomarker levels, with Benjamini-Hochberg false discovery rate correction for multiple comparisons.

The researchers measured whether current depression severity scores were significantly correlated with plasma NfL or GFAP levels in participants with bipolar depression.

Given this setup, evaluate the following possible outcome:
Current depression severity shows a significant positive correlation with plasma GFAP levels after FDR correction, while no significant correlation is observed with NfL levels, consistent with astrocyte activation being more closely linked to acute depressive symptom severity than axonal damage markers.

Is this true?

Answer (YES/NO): NO